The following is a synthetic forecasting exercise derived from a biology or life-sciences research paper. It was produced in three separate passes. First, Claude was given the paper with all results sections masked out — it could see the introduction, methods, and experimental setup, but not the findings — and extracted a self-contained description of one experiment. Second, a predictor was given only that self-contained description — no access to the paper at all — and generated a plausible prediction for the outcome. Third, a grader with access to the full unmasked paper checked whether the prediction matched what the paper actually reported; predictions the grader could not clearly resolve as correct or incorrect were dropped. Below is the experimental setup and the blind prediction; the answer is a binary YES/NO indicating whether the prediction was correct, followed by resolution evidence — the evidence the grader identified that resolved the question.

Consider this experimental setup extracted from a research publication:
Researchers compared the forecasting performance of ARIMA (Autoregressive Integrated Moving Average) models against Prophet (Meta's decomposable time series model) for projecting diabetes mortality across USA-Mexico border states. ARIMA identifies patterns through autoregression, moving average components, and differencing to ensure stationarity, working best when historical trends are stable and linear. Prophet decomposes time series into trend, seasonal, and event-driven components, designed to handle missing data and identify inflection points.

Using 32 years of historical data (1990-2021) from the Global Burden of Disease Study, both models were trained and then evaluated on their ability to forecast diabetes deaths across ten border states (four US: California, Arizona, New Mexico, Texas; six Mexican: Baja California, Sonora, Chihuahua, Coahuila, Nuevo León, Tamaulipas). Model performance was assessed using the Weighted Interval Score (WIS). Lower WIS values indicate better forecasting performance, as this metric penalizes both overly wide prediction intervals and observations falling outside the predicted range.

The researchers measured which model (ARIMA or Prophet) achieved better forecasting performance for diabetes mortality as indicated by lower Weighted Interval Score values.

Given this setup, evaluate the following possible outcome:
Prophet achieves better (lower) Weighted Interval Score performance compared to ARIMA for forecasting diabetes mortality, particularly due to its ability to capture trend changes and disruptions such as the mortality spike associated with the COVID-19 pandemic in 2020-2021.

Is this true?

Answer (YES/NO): NO